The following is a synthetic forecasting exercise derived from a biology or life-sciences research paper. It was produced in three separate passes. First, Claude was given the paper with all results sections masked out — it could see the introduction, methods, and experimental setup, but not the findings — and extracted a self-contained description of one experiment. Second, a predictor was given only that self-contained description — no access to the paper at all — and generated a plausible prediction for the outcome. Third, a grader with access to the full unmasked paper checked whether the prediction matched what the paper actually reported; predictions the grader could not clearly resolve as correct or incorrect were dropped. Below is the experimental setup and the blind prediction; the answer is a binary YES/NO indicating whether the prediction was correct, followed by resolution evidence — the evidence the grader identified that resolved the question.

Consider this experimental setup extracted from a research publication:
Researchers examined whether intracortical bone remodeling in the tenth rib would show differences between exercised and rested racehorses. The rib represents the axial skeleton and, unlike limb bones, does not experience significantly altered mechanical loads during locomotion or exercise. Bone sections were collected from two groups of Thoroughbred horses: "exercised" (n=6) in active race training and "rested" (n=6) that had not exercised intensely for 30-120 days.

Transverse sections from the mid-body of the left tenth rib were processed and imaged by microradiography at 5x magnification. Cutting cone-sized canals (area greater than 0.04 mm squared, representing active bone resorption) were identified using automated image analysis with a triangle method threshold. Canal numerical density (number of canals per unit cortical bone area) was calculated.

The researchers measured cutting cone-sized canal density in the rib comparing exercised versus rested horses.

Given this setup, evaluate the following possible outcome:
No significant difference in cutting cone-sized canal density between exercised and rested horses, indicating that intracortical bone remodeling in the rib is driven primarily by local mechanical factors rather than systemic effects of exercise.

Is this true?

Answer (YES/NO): YES